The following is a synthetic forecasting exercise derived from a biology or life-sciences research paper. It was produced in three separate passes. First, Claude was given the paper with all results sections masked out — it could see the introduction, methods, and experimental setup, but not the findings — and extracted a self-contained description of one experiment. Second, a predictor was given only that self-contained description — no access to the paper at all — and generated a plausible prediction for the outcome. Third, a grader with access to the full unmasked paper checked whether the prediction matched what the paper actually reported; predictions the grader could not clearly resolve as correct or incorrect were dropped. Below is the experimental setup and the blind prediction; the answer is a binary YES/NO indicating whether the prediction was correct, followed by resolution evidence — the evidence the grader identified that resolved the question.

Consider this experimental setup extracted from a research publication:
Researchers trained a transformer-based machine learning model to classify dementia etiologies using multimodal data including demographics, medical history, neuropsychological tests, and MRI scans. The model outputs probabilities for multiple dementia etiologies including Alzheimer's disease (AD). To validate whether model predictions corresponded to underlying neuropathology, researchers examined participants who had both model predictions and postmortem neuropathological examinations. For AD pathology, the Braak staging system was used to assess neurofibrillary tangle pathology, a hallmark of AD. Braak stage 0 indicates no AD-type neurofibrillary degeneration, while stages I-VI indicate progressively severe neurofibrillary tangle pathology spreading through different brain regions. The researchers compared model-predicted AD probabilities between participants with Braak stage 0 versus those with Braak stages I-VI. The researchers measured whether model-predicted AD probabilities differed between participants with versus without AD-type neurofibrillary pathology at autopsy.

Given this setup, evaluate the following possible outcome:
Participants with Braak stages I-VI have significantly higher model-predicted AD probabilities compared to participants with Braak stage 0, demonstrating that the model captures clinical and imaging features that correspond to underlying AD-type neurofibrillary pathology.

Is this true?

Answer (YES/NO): YES